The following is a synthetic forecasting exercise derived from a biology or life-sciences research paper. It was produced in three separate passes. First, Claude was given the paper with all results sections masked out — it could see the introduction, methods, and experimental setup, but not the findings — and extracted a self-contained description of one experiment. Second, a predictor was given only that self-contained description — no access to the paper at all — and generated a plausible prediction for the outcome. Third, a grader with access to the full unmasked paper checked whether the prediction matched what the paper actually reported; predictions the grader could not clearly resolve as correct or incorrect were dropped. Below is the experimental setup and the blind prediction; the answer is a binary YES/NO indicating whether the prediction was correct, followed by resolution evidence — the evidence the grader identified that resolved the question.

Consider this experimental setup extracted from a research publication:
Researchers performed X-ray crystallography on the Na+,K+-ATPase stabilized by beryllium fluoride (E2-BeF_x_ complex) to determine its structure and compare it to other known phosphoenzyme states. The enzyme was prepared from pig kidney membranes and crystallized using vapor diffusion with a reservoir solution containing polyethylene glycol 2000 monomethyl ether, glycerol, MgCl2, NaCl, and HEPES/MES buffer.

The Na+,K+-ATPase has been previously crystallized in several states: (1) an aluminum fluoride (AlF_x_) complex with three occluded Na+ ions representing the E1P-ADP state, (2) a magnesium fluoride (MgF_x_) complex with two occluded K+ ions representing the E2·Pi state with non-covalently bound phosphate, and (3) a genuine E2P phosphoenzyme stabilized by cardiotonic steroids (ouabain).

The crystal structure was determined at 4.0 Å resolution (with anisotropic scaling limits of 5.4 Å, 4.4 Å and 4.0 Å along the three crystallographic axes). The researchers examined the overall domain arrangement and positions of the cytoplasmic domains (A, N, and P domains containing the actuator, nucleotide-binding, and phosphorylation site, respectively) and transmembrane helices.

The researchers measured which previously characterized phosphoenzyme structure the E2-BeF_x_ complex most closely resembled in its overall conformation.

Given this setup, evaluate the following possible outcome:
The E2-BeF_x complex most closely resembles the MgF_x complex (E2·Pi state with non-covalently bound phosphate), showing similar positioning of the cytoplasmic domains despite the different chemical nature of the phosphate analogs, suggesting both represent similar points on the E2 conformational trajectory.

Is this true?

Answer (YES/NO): NO